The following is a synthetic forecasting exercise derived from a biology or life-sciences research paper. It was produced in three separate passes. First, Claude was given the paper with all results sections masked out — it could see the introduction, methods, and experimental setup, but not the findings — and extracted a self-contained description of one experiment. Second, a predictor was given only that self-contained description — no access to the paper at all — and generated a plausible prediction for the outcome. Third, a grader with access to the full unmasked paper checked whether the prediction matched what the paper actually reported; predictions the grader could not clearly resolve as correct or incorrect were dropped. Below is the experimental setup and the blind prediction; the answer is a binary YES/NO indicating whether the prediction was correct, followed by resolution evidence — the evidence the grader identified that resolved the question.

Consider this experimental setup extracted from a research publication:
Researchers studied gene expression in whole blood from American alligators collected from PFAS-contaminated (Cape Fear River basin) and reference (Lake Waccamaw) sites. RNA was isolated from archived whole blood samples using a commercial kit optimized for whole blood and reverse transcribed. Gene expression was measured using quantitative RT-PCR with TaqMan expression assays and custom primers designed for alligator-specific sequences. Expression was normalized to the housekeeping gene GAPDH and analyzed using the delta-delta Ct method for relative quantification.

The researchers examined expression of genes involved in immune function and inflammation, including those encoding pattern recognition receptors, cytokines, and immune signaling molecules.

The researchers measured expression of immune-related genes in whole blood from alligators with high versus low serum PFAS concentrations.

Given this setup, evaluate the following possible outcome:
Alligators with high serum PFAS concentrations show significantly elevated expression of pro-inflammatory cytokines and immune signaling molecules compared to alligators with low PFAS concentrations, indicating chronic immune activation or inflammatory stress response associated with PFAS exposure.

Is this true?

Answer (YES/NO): YES